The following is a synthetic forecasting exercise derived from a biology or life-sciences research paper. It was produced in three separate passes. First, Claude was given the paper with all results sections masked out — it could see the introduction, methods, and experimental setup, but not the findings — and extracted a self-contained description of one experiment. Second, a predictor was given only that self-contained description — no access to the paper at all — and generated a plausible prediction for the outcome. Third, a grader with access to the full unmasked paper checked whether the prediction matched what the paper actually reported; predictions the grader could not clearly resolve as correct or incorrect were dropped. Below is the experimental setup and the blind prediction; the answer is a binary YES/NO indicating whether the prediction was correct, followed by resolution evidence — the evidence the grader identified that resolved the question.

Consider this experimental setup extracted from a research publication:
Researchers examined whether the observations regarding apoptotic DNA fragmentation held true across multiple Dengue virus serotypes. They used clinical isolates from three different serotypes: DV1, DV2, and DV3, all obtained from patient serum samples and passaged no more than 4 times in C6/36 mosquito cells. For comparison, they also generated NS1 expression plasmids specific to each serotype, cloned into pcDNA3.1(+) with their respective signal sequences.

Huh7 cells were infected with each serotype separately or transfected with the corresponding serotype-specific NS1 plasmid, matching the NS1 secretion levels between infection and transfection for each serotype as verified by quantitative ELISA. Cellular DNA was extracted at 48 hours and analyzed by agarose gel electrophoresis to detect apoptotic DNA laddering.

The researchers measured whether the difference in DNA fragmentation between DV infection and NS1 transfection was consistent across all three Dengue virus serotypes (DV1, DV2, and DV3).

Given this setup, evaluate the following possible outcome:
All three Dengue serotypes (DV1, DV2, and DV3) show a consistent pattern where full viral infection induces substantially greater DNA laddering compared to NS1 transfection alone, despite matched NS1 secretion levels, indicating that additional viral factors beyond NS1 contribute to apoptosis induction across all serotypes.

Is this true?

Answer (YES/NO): NO